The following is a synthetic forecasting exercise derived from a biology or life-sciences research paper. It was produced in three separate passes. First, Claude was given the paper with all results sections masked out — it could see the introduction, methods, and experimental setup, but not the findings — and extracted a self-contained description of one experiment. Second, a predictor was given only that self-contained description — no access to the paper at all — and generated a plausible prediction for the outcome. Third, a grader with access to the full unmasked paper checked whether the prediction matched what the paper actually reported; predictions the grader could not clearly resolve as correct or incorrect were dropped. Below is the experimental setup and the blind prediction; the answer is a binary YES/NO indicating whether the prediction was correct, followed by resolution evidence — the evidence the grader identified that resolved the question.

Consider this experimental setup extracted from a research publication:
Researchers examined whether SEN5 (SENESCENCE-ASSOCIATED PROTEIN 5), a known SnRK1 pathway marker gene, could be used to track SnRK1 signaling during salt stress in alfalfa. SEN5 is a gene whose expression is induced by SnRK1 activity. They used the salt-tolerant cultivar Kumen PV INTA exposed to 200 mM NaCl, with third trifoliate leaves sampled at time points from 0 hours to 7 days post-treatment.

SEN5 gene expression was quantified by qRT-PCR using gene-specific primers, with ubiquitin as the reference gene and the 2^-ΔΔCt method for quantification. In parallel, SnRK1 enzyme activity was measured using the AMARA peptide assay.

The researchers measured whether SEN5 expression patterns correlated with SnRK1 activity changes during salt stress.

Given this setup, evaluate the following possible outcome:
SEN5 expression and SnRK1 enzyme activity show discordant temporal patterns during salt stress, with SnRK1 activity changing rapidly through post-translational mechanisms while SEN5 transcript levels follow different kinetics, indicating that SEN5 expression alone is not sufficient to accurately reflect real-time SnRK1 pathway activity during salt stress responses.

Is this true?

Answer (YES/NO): YES